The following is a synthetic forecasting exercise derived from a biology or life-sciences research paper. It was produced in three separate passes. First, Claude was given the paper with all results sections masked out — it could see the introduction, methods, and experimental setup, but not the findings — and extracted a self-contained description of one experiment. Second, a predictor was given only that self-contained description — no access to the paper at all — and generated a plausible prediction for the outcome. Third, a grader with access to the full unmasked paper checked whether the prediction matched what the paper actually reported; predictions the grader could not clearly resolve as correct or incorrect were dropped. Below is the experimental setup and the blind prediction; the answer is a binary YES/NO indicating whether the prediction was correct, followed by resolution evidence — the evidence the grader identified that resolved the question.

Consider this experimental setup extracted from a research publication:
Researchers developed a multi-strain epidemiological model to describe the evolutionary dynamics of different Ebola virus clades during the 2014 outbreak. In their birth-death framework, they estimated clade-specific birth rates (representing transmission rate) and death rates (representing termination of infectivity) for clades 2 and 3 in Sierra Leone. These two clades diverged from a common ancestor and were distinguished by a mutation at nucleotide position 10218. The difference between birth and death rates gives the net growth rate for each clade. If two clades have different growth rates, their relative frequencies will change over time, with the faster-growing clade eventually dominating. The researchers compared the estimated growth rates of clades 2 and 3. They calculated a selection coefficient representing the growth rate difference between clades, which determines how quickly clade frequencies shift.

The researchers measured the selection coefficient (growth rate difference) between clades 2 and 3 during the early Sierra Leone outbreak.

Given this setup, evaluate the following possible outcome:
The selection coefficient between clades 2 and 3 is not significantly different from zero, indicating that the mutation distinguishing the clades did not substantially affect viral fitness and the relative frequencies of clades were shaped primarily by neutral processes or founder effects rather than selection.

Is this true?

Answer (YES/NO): NO